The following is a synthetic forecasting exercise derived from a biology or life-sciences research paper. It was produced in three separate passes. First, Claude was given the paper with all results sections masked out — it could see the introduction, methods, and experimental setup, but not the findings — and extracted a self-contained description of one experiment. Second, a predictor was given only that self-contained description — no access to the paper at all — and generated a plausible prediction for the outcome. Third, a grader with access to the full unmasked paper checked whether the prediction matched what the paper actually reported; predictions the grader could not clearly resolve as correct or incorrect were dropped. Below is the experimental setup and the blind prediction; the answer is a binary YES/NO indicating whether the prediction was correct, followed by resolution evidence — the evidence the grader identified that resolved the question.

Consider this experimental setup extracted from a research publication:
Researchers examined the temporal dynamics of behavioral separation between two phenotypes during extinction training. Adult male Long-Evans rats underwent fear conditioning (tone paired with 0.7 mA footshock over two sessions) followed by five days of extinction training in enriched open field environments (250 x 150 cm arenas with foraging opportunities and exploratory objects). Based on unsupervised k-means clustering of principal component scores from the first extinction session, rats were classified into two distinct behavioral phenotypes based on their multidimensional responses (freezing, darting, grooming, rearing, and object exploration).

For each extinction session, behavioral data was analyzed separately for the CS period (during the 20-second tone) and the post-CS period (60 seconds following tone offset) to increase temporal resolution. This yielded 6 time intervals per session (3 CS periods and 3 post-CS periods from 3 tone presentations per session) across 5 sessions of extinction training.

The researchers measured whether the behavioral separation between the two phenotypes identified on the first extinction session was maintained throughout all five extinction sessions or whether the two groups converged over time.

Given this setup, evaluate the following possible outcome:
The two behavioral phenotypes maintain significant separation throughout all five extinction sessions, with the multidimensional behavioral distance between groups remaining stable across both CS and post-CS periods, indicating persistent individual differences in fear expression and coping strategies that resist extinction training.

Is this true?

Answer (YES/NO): NO